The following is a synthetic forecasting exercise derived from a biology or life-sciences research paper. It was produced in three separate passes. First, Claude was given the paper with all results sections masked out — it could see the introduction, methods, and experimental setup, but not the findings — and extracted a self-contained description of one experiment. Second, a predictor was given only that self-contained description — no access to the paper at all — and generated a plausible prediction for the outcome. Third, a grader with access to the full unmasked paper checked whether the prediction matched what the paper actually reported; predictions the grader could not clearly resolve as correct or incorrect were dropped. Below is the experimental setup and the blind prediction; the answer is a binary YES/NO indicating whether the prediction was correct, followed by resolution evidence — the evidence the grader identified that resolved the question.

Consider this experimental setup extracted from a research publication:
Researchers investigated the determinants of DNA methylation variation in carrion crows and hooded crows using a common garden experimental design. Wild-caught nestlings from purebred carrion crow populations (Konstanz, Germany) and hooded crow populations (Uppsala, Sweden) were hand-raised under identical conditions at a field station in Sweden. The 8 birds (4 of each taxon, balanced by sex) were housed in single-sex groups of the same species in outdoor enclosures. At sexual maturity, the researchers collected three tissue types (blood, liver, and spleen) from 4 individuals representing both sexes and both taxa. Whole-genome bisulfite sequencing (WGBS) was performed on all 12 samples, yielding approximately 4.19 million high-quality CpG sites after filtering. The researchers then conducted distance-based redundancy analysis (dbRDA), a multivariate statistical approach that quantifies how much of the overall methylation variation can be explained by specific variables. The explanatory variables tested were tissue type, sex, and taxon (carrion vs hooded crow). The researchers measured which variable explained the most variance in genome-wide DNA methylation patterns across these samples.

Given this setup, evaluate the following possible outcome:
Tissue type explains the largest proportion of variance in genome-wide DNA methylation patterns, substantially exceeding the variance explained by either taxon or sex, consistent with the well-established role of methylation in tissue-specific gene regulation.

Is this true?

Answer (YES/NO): YES